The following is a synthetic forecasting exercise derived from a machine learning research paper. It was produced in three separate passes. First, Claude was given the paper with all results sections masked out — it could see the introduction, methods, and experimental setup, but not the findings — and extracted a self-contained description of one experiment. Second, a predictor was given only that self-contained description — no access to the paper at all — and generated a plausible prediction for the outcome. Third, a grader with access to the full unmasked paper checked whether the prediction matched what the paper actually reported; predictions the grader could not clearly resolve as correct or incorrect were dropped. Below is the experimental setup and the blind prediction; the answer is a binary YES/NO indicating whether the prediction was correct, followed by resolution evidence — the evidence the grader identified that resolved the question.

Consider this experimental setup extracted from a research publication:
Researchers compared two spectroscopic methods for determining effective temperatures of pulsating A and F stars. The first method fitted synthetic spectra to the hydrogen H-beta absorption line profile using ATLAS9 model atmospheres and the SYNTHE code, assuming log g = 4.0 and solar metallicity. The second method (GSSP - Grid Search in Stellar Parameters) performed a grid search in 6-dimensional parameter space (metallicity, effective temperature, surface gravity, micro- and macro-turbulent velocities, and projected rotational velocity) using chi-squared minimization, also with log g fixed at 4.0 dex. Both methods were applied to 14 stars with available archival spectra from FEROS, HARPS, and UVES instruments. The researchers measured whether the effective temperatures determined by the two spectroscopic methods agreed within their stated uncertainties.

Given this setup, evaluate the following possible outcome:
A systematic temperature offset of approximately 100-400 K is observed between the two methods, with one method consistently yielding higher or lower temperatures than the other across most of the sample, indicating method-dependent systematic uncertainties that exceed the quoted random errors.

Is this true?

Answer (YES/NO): NO